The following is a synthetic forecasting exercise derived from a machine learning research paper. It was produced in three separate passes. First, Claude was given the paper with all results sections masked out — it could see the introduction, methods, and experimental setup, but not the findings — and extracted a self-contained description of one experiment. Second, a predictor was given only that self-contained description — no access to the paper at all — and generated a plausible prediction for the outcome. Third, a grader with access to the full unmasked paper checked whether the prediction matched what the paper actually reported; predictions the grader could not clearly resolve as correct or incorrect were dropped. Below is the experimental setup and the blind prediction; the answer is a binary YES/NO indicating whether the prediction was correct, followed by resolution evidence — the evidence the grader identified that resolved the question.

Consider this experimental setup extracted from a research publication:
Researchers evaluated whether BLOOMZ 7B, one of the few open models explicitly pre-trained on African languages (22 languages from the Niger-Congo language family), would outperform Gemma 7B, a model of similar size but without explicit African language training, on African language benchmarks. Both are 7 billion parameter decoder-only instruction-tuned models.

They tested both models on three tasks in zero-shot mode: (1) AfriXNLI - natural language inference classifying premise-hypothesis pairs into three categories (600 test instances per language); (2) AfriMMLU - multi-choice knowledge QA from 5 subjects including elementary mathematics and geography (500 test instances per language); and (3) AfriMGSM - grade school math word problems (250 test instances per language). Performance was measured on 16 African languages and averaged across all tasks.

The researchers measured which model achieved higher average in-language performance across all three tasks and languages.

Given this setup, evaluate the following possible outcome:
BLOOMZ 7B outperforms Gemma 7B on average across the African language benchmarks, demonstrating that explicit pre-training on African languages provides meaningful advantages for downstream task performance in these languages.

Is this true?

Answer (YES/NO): NO